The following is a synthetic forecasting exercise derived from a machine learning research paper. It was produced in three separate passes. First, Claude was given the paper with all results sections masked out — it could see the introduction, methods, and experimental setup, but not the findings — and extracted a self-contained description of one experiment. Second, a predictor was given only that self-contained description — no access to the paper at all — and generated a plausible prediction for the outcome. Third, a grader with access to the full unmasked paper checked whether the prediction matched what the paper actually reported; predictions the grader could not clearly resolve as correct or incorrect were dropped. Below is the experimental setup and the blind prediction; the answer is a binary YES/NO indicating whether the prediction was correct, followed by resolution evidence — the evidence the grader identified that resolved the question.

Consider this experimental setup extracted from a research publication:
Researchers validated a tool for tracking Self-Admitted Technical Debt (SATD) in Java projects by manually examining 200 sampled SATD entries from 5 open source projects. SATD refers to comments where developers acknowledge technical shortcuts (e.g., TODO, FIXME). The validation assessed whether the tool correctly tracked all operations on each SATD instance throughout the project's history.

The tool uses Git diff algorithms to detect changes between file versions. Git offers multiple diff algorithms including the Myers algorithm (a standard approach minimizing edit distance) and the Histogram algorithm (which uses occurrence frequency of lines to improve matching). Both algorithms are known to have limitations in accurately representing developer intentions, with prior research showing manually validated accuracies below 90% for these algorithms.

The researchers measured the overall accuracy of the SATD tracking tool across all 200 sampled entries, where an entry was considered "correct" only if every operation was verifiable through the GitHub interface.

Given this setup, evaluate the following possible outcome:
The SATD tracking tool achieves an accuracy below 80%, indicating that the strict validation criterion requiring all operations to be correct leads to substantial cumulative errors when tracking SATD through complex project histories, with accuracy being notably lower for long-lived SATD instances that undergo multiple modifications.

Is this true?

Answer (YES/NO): NO